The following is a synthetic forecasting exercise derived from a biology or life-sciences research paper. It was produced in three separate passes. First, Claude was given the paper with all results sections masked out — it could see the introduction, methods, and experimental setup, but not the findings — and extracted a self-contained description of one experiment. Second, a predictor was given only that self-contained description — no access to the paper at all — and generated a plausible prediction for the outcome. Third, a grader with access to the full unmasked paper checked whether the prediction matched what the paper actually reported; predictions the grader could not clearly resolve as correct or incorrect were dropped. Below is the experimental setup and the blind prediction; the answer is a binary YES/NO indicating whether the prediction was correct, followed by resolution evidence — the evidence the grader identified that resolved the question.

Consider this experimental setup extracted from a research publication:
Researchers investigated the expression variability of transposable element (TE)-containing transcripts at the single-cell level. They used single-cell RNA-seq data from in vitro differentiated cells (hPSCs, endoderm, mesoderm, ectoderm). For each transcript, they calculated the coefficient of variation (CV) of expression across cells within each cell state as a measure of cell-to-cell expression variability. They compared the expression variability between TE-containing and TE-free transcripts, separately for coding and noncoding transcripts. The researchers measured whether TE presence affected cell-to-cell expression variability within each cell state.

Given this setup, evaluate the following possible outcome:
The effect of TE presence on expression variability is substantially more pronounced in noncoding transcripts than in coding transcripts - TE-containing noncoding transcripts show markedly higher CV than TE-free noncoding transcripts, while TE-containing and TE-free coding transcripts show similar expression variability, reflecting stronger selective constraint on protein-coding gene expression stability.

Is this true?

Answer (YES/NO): NO